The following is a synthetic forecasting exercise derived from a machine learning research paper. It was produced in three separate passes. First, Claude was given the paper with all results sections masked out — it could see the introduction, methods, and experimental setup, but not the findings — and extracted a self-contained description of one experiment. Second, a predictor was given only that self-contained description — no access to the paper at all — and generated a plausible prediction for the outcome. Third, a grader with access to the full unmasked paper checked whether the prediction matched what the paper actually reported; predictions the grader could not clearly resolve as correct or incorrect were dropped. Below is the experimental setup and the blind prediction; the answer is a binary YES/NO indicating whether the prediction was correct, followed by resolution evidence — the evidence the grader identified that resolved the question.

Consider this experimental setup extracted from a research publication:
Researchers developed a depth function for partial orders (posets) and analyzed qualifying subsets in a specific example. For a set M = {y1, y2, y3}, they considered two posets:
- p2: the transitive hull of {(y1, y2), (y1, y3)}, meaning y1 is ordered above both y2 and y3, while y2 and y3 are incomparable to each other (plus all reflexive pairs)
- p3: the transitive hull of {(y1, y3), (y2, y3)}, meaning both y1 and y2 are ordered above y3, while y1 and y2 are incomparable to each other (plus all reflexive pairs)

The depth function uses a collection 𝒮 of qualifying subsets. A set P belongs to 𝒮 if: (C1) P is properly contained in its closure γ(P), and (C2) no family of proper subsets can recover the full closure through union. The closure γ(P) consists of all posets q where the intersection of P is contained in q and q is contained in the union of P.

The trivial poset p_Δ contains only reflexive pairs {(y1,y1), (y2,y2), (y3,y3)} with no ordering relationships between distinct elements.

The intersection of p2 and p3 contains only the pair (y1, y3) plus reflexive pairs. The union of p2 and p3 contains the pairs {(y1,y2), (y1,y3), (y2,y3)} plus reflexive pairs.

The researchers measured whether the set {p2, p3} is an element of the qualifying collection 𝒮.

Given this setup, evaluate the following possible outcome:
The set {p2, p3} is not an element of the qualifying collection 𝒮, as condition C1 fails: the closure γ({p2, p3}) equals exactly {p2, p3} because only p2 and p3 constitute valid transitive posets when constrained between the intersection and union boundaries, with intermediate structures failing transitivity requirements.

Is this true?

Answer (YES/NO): NO